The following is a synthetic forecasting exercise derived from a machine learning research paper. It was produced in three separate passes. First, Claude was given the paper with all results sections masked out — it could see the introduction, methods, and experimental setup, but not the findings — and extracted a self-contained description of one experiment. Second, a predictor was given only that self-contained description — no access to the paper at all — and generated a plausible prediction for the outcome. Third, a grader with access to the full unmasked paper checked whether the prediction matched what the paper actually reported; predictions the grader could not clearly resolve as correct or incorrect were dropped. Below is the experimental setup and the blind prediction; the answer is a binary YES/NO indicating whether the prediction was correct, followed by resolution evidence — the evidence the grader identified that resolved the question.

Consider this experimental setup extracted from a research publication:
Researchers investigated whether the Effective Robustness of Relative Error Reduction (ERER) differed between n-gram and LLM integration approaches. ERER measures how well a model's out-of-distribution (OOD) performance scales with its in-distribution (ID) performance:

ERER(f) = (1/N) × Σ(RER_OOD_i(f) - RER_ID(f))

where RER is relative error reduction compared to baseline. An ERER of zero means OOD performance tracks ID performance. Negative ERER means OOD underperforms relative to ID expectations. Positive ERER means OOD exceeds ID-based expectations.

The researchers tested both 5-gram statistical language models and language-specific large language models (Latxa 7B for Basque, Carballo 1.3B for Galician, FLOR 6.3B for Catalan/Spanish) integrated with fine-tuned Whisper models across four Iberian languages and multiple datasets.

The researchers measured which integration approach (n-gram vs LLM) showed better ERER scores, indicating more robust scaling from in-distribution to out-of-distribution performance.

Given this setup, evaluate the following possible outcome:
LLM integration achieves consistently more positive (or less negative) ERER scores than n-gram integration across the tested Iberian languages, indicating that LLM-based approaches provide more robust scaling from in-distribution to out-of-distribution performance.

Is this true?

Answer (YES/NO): YES